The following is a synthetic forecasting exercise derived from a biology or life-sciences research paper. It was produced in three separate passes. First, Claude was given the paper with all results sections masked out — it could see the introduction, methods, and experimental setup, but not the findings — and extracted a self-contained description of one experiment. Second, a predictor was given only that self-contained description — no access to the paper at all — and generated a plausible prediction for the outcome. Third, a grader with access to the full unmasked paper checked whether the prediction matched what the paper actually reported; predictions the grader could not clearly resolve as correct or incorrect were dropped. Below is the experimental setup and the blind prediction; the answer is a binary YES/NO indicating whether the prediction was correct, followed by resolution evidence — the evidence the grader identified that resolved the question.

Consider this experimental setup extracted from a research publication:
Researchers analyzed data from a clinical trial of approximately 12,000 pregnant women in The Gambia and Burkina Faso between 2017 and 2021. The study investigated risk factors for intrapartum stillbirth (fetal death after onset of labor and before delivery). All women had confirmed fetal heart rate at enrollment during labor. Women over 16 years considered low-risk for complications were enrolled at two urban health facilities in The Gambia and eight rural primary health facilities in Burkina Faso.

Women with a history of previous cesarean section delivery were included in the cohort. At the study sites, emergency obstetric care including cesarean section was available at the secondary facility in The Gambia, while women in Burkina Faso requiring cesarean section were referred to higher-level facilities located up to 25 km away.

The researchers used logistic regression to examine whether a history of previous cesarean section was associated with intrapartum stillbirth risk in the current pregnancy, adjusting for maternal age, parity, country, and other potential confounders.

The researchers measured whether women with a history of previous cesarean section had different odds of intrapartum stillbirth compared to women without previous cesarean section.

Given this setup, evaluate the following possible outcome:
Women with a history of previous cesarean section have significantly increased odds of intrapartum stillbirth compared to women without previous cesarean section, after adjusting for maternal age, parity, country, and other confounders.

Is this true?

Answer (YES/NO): YES